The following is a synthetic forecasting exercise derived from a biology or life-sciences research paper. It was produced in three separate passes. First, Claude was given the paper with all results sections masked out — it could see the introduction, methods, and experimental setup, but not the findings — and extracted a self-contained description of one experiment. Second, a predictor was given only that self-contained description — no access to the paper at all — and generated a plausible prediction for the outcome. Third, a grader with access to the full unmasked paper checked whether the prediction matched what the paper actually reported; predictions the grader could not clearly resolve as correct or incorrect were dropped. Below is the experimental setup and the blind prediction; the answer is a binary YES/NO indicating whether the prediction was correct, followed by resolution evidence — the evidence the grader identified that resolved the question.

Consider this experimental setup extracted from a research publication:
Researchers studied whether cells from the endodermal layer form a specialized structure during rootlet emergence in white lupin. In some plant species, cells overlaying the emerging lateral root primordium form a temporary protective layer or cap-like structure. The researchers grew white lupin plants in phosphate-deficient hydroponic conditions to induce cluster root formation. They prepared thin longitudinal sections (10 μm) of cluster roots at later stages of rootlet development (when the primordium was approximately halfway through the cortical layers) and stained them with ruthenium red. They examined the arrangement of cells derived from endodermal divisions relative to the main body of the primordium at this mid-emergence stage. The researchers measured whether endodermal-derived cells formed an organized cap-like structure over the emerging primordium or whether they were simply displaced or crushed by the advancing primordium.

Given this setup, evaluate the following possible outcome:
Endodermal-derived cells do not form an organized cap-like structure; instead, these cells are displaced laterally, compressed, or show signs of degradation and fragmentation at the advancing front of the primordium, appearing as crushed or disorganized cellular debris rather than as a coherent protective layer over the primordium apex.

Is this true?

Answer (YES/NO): NO